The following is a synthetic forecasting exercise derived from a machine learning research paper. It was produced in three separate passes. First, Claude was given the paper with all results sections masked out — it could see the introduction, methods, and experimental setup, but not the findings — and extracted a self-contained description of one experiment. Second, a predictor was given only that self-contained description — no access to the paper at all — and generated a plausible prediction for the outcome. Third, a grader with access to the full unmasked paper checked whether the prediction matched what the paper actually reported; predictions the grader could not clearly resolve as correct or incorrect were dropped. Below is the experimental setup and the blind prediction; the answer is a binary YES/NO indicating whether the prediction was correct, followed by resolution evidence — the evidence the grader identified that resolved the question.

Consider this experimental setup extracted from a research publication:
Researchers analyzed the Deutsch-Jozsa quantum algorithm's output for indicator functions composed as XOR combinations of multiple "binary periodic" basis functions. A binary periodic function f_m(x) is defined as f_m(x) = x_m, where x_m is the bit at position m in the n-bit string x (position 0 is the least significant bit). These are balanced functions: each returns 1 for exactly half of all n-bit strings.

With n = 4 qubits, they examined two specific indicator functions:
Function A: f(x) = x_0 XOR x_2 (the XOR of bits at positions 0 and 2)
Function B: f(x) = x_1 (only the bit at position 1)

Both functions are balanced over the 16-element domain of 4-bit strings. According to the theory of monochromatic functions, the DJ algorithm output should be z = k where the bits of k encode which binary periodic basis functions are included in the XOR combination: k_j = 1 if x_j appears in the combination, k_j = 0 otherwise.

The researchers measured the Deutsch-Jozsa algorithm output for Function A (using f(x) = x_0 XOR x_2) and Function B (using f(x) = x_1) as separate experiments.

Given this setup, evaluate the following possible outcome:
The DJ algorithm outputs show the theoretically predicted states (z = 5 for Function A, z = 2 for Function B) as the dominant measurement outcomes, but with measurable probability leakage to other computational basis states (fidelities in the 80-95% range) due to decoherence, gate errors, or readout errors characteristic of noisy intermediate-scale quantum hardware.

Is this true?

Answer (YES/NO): NO